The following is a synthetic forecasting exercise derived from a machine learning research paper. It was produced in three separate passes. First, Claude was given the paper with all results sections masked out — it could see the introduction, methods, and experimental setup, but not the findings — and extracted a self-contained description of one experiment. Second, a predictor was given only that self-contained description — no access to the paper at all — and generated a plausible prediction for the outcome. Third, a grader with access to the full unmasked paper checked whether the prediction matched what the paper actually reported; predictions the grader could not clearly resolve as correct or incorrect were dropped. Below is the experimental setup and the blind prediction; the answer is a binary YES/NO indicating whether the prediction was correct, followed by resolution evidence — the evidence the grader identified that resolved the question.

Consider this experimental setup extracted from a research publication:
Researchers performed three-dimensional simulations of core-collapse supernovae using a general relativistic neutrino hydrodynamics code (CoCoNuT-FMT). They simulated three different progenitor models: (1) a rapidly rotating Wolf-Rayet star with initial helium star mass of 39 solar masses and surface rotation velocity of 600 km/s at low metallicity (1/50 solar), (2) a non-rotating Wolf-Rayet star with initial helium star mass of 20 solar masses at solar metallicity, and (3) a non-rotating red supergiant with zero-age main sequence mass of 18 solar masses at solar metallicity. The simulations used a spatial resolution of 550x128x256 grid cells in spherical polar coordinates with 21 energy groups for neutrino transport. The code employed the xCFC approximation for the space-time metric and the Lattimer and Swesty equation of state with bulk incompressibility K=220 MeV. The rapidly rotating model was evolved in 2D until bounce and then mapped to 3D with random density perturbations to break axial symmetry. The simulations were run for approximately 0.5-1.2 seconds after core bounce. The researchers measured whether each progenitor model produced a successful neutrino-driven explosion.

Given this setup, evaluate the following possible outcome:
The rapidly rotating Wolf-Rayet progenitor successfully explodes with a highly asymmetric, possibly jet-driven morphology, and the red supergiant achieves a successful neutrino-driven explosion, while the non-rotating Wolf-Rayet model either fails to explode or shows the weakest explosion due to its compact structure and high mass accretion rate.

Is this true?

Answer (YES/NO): NO